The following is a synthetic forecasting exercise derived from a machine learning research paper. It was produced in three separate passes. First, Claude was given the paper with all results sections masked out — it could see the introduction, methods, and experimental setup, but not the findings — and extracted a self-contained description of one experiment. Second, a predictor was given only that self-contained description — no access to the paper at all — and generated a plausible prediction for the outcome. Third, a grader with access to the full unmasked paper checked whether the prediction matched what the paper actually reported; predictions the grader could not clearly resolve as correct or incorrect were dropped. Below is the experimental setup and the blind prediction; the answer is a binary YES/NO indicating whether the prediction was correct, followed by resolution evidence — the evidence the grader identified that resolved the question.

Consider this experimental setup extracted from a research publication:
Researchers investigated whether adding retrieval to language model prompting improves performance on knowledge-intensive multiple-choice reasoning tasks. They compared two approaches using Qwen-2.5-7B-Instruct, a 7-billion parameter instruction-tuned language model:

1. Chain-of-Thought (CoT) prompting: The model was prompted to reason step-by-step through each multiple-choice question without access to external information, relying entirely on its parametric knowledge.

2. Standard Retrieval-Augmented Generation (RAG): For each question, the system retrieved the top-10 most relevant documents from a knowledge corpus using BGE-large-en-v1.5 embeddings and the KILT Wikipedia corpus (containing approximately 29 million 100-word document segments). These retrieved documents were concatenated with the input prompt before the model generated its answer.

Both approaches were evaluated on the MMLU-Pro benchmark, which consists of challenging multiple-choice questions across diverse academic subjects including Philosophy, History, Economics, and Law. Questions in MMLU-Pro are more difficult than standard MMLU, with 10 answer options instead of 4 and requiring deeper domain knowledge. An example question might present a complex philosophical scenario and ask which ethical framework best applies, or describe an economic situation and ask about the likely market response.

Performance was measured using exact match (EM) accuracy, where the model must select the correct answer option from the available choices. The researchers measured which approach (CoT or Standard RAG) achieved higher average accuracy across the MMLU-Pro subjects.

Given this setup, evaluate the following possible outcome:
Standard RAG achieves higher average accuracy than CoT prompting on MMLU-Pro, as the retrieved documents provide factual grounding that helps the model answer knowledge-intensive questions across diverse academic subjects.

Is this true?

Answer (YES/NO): NO